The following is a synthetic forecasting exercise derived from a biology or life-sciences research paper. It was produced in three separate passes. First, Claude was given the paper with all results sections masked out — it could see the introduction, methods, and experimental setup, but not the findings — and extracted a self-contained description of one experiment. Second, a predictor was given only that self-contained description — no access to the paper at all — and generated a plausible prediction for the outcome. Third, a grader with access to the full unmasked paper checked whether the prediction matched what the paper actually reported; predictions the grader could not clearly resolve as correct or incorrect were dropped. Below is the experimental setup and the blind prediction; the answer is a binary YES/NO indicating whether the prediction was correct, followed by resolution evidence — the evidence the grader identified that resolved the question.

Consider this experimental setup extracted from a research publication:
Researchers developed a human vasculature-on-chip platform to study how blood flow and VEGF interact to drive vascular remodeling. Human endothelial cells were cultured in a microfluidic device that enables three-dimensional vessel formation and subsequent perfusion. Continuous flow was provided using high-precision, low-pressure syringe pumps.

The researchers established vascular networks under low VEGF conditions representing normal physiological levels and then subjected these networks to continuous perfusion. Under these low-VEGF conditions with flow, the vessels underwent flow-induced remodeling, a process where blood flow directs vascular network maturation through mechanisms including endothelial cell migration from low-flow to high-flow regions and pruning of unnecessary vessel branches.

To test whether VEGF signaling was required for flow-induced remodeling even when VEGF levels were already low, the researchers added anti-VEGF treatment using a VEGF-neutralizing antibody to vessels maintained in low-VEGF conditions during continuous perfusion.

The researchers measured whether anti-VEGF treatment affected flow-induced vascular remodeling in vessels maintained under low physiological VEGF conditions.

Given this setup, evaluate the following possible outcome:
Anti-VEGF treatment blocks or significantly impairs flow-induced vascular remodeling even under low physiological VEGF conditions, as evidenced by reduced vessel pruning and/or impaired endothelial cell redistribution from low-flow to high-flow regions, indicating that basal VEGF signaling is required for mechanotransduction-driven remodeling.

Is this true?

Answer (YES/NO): NO